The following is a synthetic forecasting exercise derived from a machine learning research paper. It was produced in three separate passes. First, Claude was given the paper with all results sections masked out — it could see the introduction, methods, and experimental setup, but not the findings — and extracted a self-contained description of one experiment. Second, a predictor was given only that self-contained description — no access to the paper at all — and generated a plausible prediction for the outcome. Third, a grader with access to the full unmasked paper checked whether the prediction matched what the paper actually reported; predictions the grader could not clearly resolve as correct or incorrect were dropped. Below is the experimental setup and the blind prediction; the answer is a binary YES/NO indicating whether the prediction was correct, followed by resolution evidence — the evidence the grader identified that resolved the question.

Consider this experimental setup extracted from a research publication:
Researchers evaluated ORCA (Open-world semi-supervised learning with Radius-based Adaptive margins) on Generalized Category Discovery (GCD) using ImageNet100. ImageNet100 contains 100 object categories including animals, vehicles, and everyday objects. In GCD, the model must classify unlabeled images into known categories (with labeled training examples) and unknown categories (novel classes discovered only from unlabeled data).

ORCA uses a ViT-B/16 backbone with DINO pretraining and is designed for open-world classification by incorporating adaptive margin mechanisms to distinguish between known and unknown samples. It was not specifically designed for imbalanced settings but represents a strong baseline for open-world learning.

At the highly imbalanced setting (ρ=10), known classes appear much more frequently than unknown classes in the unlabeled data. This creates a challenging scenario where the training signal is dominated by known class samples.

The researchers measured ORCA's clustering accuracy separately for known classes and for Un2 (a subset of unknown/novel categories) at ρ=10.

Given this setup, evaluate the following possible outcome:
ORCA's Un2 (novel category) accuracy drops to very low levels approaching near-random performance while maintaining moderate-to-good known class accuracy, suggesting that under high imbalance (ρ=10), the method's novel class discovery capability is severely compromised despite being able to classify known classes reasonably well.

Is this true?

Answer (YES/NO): NO